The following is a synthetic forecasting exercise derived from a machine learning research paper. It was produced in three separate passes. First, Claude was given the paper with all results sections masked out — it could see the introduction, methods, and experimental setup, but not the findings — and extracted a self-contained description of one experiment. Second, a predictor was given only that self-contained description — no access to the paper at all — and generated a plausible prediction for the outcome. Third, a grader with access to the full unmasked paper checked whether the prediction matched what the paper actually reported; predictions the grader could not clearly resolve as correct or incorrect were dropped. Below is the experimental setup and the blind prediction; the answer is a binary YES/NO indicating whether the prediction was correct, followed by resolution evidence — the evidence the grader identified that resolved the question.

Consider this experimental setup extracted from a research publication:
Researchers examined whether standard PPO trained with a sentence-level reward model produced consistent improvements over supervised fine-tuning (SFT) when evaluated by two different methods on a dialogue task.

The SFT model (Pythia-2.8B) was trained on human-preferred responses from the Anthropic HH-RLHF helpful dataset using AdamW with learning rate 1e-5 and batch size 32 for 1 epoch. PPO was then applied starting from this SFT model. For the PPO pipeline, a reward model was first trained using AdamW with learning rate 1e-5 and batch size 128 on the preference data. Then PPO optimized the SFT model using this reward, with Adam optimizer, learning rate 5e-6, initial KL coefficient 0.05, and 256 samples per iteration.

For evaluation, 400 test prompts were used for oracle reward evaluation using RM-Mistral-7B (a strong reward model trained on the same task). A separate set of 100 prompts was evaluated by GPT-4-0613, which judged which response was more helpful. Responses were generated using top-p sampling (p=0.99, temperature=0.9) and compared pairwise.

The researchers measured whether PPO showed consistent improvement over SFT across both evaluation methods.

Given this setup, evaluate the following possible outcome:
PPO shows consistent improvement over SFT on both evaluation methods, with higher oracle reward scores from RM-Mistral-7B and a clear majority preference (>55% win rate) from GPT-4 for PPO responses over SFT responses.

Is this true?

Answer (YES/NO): NO